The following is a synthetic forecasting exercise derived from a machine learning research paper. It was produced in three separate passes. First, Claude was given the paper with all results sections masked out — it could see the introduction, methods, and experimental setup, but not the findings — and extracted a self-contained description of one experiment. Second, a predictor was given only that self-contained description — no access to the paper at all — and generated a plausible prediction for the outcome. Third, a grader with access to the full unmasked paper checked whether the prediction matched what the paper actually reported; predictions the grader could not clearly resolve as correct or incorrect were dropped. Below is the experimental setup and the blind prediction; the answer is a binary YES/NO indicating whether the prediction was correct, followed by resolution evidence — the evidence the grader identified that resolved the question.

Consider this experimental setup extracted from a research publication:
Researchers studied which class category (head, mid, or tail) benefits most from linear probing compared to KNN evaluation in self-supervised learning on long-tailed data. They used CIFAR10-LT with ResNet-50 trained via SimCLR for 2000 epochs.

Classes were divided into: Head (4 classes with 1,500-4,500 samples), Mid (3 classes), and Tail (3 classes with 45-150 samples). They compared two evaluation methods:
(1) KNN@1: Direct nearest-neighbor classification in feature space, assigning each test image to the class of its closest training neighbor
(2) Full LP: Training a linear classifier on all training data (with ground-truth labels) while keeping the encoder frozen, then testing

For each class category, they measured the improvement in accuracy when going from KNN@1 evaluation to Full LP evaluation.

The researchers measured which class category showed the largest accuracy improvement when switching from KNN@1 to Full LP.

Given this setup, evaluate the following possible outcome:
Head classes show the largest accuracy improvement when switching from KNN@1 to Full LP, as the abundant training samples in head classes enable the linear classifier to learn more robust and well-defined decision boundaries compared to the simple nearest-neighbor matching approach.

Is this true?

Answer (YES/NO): NO